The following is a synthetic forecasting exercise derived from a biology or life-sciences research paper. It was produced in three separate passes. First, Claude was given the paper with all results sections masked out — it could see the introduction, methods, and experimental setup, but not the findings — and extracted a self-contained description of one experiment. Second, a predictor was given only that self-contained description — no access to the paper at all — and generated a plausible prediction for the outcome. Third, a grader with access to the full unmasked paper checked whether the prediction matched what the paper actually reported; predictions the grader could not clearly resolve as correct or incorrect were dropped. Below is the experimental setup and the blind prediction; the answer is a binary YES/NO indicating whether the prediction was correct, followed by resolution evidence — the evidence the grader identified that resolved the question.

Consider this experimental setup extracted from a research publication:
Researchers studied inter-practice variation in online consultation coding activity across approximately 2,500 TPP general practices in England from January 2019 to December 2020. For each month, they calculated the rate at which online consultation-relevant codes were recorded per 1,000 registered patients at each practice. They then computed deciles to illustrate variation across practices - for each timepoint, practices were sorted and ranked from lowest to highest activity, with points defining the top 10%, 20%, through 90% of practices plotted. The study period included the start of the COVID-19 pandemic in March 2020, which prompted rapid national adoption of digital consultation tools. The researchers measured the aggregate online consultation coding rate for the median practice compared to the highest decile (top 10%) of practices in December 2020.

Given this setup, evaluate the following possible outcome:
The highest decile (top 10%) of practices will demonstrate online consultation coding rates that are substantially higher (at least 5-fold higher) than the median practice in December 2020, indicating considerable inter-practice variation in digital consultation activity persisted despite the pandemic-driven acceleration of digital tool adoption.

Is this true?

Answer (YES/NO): YES